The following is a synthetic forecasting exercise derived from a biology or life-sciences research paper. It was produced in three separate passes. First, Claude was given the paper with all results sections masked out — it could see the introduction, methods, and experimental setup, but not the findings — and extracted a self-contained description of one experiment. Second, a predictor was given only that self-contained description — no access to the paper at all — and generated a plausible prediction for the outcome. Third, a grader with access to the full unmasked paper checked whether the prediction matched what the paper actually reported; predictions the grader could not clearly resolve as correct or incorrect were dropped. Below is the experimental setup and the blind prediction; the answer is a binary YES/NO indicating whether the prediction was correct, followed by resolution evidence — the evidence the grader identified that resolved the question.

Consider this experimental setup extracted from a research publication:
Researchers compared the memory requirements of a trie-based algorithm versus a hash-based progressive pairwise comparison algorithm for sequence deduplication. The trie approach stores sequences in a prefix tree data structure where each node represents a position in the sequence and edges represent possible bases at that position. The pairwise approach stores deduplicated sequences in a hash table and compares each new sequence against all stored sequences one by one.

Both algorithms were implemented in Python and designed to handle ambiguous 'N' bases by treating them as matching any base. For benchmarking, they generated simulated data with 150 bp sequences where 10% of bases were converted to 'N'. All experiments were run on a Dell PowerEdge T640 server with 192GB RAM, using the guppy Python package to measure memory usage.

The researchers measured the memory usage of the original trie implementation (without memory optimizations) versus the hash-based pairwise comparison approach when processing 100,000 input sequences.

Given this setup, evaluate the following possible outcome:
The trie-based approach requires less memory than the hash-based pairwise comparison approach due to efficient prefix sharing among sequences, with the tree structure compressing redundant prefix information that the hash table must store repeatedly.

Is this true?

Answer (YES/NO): NO